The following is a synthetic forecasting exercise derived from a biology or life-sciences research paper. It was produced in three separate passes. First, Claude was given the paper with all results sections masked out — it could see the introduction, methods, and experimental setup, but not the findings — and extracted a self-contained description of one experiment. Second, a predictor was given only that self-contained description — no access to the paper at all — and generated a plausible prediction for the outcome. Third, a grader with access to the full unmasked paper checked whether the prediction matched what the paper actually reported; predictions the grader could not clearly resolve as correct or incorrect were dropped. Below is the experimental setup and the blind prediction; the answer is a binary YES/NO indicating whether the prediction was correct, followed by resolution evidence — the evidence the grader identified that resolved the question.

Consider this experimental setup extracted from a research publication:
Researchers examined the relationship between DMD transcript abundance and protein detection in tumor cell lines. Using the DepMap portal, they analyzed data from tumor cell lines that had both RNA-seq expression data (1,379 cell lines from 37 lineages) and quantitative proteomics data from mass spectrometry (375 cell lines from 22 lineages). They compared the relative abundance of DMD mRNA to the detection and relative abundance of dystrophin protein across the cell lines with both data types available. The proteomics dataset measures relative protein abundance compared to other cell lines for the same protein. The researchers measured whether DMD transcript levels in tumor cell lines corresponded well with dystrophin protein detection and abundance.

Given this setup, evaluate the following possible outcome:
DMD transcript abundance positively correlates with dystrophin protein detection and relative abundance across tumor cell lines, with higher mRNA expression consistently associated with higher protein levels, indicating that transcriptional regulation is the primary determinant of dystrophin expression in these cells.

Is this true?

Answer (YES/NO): NO